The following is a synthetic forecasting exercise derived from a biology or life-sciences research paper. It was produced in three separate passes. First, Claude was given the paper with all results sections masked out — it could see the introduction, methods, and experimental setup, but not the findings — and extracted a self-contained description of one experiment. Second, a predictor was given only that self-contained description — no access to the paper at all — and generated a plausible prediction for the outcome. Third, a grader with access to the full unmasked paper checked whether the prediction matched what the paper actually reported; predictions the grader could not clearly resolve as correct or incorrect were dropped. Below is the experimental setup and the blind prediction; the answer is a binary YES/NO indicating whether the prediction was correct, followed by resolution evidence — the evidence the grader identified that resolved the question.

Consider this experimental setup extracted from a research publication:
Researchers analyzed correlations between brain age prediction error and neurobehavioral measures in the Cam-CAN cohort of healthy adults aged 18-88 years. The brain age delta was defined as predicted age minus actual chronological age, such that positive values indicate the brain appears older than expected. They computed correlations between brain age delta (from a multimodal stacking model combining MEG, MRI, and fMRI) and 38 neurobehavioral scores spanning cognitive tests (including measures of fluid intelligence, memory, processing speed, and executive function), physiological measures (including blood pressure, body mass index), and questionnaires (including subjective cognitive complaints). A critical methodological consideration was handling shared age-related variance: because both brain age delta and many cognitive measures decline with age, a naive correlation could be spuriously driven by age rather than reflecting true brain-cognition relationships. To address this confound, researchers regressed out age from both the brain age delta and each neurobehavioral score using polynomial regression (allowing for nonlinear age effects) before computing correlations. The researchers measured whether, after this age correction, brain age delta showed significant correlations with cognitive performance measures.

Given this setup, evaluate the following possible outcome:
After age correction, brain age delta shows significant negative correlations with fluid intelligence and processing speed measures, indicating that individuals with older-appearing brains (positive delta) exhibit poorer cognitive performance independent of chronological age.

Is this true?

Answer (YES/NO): NO